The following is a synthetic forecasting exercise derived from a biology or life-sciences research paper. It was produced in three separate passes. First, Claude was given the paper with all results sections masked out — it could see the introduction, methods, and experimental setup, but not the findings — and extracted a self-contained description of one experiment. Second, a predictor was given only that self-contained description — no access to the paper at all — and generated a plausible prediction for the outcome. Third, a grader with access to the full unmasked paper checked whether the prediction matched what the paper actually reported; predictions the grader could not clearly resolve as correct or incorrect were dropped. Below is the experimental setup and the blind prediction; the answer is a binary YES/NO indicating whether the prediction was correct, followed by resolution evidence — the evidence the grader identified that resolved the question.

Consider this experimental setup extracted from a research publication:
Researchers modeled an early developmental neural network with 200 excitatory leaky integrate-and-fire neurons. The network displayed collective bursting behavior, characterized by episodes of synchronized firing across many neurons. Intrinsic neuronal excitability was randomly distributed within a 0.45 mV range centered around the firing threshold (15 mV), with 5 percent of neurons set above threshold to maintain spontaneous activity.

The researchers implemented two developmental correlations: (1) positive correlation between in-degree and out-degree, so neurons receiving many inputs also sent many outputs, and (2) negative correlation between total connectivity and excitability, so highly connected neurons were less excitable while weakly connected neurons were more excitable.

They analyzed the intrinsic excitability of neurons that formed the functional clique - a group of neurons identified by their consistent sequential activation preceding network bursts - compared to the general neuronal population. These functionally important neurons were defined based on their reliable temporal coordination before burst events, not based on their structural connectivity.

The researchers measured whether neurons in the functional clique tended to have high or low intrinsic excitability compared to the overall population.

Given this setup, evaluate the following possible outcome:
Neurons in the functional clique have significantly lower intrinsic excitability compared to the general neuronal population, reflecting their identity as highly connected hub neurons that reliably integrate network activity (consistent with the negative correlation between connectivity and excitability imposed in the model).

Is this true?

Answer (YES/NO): NO